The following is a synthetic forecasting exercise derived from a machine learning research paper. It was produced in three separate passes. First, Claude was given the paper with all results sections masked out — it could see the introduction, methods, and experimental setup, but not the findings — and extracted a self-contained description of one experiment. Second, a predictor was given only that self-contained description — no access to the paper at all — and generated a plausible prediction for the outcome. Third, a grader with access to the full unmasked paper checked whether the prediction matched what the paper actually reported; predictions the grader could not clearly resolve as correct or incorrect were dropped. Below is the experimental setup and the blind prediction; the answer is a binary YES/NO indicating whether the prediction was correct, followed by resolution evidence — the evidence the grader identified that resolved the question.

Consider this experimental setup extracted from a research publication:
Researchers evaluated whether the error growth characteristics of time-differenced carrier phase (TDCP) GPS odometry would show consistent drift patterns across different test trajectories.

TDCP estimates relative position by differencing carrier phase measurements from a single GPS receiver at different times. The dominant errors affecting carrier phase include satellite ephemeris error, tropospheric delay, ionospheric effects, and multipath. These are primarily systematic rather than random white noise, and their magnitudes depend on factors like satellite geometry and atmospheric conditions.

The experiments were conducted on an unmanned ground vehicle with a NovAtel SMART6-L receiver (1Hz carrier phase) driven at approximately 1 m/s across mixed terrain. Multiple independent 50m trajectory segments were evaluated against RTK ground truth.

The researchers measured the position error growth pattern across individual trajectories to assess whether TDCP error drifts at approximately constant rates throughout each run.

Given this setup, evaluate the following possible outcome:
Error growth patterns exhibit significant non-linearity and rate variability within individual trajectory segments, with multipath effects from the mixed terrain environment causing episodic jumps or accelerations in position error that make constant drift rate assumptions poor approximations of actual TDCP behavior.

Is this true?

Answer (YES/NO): NO